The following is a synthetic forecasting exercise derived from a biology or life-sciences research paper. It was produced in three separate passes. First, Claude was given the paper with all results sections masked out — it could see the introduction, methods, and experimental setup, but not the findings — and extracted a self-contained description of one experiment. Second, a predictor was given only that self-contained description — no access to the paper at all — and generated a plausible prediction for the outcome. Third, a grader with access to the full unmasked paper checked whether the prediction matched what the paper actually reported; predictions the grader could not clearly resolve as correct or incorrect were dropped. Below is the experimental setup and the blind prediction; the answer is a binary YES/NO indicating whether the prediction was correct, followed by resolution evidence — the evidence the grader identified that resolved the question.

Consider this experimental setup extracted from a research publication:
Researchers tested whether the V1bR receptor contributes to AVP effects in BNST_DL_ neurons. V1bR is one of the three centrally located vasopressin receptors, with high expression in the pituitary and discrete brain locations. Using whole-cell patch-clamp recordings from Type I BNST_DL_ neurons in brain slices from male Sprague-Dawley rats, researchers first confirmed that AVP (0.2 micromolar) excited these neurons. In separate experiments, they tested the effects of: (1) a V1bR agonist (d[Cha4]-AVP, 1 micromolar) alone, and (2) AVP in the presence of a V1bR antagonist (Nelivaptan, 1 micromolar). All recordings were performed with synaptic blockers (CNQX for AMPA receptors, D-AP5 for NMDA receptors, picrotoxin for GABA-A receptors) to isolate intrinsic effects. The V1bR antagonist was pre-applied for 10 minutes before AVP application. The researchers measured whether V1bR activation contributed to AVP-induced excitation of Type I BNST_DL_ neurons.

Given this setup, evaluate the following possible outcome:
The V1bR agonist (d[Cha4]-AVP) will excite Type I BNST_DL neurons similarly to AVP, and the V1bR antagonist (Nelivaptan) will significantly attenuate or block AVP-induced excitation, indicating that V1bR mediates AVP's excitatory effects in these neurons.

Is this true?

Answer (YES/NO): NO